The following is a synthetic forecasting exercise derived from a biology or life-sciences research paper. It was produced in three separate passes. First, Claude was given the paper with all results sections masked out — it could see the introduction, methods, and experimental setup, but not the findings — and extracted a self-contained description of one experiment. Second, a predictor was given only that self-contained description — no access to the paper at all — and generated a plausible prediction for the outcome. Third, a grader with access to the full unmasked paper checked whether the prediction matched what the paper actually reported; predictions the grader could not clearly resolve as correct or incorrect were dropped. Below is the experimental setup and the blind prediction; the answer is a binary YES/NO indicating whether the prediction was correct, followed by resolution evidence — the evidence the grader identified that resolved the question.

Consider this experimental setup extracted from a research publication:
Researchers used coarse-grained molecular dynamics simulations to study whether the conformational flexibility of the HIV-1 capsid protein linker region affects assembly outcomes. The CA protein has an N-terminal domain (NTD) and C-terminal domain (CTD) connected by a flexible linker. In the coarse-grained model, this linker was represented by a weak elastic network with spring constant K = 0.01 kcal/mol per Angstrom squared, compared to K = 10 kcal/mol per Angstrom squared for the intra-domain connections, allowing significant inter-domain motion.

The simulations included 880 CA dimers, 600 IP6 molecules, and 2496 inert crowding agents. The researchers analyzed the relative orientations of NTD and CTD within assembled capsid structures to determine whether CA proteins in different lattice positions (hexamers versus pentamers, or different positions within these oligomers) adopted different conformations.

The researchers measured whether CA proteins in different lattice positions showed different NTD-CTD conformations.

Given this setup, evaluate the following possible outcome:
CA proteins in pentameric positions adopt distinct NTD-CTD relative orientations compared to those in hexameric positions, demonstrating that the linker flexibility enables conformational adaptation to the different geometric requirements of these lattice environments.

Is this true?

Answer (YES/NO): YES